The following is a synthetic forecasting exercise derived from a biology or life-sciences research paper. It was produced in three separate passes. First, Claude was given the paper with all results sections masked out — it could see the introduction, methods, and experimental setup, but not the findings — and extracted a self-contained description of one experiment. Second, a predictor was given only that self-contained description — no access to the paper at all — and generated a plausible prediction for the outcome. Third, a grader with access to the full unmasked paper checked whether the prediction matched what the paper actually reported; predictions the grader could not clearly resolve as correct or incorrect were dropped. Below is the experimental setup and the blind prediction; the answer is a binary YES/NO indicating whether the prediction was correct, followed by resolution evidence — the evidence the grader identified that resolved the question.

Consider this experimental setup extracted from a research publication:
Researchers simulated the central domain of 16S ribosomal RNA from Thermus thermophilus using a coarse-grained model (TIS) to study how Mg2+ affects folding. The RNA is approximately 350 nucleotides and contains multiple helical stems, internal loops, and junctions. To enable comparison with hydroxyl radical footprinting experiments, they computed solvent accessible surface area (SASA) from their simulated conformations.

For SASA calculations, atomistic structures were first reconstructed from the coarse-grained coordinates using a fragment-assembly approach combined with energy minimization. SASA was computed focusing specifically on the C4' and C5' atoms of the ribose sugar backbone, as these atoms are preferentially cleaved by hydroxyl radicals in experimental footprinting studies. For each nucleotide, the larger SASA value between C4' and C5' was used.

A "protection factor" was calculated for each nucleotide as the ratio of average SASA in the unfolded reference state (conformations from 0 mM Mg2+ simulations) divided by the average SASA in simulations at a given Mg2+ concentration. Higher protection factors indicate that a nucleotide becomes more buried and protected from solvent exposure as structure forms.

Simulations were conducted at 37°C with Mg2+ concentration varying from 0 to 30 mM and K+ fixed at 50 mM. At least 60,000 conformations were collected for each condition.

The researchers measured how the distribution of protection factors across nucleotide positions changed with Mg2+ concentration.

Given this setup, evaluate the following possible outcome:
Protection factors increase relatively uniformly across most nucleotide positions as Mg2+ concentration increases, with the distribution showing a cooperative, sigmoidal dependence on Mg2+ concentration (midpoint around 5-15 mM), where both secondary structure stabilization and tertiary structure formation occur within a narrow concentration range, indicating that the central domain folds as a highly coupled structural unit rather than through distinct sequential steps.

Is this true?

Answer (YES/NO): NO